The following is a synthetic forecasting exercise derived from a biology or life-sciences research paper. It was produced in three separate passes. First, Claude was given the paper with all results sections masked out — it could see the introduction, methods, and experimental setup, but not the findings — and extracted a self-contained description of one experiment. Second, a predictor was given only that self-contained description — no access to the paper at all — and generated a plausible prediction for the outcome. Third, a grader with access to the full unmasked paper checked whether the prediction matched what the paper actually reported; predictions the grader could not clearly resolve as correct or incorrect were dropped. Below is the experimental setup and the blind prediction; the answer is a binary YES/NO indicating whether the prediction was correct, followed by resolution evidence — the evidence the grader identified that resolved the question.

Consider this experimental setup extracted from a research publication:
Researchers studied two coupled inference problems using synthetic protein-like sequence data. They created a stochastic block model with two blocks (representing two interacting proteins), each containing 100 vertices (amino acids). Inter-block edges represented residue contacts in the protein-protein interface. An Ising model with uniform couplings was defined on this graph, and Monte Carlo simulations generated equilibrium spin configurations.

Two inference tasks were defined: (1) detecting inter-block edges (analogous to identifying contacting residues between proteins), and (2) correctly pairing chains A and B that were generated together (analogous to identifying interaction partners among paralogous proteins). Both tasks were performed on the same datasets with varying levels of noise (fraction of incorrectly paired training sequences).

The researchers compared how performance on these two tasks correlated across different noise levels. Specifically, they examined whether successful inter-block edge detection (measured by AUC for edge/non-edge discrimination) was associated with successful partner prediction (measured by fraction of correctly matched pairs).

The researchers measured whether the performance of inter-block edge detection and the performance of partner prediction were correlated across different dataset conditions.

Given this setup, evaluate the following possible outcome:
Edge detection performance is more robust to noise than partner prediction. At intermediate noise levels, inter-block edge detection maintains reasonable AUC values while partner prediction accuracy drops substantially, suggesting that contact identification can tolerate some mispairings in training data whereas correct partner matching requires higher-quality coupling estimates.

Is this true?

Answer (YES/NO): YES